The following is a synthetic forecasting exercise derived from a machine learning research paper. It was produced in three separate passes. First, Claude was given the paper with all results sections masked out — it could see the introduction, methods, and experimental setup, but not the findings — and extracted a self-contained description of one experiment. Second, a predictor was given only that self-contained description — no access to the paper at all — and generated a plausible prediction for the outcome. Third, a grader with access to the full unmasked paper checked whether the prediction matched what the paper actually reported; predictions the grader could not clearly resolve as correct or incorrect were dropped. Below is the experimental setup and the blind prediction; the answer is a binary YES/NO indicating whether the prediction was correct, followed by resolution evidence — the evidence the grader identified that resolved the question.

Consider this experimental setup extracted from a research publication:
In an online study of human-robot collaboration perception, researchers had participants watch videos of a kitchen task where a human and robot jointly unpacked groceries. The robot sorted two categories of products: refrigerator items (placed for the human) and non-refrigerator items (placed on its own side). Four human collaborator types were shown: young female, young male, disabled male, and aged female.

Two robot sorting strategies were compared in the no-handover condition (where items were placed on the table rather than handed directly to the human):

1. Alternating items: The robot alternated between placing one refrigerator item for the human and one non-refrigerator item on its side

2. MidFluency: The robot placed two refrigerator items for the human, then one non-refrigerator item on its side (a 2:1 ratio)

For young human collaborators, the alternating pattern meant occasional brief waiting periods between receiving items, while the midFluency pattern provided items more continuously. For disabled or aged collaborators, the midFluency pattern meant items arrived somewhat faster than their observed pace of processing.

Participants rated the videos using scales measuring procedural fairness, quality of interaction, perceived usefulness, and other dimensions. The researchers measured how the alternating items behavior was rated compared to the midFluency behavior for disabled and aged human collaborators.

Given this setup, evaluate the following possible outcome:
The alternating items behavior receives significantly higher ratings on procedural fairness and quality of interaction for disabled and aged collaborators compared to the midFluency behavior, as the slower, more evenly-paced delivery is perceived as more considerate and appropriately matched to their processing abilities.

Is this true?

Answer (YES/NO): NO